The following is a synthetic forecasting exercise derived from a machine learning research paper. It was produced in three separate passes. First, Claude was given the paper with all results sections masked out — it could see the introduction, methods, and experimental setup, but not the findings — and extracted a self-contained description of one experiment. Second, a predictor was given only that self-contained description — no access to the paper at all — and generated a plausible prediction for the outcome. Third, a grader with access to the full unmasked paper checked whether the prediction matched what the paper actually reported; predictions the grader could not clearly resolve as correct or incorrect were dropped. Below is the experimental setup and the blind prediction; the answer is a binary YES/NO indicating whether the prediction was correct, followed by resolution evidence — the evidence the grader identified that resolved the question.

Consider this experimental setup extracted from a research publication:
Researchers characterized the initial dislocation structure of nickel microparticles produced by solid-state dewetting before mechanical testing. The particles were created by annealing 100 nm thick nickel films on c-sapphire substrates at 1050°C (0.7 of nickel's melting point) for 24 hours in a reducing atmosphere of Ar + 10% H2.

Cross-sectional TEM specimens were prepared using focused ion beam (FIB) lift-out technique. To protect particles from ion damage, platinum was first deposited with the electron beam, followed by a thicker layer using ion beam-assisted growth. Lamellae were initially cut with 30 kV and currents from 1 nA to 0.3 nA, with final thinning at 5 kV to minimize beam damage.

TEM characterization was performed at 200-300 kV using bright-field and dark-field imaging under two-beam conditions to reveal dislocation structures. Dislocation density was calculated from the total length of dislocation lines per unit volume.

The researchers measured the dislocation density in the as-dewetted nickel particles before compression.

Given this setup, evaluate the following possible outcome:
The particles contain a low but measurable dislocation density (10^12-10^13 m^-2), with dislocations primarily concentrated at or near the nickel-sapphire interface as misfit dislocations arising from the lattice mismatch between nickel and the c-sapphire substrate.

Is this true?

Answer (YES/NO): NO